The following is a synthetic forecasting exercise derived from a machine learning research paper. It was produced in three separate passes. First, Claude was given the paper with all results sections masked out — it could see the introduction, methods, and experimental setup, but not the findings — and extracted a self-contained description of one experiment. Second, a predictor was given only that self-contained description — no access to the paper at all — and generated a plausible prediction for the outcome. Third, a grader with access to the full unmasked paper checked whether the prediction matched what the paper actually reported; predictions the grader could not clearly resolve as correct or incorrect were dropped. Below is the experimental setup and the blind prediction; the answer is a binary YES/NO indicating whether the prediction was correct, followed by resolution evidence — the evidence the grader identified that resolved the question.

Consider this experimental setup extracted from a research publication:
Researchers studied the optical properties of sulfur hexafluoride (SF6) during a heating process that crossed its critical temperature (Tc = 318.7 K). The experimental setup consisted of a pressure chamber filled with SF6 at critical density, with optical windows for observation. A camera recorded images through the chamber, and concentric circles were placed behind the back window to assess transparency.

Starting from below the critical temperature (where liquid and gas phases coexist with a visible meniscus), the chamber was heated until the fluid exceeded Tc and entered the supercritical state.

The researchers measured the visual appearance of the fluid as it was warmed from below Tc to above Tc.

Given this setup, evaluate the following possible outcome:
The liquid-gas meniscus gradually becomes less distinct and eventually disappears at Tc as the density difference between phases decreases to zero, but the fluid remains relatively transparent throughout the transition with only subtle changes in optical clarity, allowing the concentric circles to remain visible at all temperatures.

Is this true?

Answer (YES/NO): YES